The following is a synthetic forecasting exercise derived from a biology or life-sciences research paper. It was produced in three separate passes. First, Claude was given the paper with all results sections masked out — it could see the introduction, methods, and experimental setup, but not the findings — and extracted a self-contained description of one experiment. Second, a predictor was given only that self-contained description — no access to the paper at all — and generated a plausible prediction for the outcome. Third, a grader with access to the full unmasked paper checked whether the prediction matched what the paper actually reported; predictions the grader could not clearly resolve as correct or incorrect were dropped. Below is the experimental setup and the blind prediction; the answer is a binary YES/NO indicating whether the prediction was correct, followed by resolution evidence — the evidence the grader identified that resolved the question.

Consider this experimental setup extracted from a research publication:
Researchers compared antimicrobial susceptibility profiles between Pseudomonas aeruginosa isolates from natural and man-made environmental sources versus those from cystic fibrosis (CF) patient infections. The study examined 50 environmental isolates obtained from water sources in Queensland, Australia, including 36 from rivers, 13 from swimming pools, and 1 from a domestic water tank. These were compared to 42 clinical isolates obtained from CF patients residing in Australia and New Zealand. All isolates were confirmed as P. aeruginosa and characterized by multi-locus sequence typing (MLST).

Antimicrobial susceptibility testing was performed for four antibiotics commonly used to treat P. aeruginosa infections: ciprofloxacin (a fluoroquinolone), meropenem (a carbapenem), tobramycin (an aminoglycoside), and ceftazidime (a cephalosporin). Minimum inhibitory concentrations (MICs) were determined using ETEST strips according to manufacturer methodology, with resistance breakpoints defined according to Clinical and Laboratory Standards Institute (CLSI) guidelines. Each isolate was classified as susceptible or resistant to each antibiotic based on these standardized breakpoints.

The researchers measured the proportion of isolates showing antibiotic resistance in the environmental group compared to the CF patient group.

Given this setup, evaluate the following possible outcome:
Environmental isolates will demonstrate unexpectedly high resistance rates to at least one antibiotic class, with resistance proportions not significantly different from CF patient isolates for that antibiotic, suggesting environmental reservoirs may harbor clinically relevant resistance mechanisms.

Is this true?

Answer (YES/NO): NO